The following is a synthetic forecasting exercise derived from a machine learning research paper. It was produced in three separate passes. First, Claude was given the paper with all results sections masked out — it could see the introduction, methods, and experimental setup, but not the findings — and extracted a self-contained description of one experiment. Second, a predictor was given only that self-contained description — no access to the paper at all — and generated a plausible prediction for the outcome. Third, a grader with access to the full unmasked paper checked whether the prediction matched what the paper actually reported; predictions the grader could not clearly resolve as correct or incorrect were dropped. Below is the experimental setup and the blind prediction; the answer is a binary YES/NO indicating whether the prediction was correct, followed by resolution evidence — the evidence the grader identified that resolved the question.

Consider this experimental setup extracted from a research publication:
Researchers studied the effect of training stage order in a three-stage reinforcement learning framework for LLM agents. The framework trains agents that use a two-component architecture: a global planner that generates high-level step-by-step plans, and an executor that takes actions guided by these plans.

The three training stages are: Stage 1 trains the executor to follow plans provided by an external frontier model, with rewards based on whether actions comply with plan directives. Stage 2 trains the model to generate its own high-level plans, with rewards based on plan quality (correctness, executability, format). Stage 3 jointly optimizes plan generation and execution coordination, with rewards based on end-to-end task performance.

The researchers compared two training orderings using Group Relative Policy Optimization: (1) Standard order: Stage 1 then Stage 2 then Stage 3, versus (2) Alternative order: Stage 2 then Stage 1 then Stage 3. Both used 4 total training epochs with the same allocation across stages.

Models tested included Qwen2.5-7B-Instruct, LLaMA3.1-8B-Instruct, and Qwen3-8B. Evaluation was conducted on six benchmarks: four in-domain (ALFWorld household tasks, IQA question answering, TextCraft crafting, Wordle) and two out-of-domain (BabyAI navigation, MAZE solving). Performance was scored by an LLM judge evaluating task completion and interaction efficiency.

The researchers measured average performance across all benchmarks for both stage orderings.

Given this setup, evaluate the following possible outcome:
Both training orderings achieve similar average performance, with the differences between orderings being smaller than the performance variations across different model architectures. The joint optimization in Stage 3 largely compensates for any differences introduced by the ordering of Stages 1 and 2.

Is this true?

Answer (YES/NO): NO